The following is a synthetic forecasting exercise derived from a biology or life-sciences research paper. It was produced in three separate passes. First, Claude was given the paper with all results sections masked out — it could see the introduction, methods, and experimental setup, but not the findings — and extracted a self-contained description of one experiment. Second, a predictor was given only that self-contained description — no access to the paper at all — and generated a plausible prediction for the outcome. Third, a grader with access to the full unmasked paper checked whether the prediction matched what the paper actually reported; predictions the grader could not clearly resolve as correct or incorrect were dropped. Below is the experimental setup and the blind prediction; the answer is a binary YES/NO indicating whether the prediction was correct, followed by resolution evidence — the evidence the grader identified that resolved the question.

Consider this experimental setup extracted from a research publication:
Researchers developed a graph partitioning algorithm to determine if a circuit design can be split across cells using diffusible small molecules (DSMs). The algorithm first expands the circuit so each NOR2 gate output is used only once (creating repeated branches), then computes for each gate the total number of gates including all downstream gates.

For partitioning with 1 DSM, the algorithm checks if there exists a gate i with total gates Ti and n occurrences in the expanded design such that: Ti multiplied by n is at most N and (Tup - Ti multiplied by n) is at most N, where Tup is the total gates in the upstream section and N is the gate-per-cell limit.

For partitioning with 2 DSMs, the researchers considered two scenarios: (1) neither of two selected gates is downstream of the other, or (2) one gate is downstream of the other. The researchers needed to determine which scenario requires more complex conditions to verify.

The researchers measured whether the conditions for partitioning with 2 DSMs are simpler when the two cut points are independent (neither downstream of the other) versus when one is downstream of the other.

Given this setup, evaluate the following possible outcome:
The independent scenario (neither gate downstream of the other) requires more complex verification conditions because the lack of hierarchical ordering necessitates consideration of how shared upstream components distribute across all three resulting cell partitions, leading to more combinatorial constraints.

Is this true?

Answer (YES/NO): NO